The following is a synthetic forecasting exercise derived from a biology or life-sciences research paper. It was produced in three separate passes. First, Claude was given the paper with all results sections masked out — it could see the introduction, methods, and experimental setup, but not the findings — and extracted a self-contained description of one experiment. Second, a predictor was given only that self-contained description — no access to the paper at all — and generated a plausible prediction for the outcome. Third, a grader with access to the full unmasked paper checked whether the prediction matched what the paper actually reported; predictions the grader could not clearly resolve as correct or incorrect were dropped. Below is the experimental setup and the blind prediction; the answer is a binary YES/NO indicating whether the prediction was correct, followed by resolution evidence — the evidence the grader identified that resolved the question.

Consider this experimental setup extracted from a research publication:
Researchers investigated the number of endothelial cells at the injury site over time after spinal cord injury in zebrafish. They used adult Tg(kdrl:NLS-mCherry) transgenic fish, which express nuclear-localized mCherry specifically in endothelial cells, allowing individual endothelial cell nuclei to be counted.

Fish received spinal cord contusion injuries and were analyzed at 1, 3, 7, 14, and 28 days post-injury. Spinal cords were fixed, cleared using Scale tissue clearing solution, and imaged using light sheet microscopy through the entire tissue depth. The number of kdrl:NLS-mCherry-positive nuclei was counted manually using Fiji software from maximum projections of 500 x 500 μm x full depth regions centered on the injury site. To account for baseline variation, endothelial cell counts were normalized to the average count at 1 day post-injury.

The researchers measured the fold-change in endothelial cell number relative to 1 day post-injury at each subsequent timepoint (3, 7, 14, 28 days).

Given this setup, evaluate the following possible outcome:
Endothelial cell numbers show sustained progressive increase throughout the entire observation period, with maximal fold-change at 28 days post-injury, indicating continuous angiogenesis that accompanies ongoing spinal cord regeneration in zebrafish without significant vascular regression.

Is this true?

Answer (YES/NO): NO